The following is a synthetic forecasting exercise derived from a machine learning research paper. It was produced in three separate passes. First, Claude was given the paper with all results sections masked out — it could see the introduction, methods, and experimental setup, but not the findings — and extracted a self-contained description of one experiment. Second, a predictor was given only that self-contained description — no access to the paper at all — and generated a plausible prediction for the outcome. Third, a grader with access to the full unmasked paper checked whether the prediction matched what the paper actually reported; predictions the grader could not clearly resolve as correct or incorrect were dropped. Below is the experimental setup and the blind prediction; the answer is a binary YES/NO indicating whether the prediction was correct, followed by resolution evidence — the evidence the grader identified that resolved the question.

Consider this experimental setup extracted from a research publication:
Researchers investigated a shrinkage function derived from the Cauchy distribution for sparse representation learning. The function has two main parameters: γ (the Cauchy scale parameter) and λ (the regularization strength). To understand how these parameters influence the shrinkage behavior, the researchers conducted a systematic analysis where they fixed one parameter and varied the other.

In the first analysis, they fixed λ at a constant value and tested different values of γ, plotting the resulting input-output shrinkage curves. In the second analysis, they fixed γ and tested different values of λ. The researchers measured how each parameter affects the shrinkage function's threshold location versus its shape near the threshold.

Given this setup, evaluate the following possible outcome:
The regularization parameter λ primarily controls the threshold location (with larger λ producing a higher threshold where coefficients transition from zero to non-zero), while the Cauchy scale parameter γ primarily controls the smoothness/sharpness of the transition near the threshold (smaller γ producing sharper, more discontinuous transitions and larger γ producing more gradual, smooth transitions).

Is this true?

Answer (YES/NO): YES